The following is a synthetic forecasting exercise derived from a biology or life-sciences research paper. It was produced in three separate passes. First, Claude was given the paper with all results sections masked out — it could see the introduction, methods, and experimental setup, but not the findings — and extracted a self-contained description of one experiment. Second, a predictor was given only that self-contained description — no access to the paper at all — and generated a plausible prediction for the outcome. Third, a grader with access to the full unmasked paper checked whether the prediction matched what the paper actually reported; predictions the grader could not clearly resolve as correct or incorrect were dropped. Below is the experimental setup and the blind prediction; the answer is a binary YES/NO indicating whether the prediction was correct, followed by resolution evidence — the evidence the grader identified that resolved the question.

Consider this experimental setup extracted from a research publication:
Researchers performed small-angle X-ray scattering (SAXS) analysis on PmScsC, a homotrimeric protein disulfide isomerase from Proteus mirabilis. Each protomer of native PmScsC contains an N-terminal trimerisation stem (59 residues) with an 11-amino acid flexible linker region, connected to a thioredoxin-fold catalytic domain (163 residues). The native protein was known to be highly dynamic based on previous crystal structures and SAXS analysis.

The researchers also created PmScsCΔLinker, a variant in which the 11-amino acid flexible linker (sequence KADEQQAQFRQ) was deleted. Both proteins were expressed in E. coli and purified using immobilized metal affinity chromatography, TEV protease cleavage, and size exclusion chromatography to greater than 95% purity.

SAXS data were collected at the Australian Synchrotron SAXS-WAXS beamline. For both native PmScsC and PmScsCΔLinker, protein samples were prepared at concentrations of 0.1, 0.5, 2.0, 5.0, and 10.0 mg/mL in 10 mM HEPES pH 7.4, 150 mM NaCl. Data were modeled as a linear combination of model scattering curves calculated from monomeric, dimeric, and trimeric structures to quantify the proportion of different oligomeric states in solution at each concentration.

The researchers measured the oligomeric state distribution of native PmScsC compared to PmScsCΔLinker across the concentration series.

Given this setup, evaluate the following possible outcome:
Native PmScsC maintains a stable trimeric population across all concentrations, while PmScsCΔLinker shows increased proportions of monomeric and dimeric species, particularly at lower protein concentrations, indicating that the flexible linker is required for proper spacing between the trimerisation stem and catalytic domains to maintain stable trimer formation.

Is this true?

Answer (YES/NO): YES